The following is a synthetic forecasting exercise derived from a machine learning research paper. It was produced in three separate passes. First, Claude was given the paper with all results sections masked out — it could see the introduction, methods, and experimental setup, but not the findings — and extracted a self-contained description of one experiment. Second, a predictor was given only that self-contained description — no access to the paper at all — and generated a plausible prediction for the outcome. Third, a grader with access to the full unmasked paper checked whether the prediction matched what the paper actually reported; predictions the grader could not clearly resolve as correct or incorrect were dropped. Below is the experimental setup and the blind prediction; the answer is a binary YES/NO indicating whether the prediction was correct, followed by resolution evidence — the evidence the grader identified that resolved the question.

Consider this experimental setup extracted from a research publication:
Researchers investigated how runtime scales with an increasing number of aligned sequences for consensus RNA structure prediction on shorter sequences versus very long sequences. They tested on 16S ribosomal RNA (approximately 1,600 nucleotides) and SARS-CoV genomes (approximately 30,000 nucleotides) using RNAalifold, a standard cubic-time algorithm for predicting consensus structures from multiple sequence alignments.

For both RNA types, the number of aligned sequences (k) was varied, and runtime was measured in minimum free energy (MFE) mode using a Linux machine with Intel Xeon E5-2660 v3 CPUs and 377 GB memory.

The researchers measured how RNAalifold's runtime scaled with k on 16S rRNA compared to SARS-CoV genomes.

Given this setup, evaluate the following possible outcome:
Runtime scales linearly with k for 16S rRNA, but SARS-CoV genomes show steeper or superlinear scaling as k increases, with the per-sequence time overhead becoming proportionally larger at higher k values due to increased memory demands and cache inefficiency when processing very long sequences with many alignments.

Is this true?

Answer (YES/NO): NO